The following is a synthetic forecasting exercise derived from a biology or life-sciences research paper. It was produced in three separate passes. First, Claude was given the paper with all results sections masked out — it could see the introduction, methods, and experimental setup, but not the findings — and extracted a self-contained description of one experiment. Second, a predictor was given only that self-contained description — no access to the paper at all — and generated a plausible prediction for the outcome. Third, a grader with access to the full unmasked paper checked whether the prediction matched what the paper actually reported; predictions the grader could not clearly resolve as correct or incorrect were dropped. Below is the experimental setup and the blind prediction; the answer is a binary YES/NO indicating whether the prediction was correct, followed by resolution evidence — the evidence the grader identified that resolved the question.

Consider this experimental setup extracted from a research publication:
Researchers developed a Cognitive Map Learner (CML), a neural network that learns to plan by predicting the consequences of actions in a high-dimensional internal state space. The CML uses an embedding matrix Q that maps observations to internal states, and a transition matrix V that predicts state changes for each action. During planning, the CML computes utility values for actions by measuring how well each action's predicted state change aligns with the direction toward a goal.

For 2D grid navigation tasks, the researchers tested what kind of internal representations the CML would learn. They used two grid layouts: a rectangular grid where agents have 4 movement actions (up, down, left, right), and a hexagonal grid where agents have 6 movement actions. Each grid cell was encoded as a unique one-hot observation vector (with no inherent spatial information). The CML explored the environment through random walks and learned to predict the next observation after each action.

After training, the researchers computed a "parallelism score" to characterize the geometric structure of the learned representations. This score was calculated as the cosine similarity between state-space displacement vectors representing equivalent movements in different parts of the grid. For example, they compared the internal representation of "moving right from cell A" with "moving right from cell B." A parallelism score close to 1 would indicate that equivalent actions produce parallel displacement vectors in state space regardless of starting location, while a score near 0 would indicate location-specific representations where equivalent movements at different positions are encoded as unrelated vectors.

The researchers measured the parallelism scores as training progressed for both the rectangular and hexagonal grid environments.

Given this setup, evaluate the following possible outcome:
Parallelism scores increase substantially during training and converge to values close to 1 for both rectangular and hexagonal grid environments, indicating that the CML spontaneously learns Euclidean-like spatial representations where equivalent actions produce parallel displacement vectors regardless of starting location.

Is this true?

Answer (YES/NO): YES